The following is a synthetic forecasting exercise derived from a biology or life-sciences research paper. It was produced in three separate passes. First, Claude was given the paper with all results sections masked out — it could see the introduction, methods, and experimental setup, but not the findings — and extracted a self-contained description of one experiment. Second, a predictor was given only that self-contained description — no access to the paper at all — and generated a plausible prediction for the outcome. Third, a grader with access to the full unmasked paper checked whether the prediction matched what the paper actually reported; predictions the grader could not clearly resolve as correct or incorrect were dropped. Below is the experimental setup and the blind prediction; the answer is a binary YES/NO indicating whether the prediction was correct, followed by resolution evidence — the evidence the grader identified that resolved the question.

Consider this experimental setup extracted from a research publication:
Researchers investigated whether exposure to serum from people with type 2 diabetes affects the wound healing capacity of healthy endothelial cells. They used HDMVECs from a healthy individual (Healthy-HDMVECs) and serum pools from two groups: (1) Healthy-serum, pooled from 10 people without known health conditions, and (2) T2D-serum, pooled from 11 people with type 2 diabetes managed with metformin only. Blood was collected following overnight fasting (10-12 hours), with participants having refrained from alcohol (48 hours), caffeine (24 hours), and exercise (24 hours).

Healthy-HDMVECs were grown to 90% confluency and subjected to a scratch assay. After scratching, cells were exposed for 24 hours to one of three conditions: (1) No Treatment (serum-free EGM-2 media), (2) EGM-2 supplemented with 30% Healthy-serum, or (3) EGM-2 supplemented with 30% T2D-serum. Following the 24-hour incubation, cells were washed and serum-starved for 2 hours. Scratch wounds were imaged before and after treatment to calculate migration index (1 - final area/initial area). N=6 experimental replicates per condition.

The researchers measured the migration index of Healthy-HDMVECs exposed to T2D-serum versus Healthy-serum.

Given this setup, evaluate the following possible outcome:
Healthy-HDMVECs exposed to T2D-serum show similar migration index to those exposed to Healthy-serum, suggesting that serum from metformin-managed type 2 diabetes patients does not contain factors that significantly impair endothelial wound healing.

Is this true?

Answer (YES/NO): NO